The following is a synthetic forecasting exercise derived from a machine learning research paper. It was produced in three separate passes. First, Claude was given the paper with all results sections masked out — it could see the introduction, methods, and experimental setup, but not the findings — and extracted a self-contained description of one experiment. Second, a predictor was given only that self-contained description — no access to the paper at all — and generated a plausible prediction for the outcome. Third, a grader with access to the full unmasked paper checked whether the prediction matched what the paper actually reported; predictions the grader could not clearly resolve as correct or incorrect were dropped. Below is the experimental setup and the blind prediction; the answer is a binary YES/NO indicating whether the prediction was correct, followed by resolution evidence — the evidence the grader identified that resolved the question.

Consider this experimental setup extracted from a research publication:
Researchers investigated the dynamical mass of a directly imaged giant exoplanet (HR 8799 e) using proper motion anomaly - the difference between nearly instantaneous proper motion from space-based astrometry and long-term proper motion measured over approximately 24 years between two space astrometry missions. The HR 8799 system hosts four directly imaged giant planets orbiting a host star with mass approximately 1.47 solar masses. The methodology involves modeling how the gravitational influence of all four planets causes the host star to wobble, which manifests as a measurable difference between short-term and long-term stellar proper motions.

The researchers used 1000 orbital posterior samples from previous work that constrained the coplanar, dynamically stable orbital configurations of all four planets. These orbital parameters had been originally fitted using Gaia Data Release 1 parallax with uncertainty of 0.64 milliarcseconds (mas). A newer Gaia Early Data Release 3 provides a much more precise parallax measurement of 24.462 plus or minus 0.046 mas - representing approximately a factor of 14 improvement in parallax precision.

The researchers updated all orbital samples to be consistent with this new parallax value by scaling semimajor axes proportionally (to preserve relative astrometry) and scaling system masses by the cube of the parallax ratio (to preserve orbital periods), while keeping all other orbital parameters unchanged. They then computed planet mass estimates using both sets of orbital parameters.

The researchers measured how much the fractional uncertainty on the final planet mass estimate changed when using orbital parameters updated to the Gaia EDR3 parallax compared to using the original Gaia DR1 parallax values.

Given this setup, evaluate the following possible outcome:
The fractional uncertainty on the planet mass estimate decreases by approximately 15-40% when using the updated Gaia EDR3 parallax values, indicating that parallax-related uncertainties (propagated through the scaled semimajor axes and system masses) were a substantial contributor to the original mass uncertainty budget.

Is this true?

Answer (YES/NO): NO